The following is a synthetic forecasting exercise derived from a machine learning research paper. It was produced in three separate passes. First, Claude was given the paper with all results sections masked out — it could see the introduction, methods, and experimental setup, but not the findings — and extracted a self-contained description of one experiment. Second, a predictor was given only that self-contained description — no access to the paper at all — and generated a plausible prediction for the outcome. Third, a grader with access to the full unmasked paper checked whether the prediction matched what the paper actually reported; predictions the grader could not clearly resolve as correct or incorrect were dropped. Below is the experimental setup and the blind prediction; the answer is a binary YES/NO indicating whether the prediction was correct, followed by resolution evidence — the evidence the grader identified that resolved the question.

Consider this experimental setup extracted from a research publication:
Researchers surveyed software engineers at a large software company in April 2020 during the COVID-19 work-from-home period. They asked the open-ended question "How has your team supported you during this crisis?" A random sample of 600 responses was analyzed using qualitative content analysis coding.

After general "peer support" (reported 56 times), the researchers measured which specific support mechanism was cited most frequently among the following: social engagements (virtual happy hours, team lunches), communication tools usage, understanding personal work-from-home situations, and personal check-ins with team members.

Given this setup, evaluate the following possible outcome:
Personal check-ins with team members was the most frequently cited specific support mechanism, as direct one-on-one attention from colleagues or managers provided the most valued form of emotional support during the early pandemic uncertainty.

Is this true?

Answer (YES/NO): NO